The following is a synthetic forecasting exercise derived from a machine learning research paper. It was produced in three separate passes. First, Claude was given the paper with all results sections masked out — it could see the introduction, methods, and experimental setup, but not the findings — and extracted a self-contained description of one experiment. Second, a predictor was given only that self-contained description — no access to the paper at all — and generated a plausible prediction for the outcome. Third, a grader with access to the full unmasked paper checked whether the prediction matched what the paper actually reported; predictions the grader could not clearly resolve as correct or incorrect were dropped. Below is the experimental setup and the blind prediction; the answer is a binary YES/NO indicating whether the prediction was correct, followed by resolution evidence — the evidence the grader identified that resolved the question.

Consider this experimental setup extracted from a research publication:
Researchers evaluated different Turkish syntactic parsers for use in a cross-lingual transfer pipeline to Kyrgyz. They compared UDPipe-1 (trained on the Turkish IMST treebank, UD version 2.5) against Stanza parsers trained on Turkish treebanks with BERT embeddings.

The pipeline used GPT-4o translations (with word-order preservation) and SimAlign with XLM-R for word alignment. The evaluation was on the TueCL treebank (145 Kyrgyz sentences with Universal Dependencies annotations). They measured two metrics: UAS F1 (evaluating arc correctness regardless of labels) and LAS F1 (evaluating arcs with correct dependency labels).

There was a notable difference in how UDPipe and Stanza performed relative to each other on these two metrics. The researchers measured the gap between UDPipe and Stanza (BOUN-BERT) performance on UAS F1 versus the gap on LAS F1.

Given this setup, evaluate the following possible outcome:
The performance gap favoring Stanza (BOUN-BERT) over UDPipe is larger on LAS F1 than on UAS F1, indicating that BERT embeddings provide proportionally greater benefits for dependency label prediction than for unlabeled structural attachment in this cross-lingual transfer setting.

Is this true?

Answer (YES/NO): YES